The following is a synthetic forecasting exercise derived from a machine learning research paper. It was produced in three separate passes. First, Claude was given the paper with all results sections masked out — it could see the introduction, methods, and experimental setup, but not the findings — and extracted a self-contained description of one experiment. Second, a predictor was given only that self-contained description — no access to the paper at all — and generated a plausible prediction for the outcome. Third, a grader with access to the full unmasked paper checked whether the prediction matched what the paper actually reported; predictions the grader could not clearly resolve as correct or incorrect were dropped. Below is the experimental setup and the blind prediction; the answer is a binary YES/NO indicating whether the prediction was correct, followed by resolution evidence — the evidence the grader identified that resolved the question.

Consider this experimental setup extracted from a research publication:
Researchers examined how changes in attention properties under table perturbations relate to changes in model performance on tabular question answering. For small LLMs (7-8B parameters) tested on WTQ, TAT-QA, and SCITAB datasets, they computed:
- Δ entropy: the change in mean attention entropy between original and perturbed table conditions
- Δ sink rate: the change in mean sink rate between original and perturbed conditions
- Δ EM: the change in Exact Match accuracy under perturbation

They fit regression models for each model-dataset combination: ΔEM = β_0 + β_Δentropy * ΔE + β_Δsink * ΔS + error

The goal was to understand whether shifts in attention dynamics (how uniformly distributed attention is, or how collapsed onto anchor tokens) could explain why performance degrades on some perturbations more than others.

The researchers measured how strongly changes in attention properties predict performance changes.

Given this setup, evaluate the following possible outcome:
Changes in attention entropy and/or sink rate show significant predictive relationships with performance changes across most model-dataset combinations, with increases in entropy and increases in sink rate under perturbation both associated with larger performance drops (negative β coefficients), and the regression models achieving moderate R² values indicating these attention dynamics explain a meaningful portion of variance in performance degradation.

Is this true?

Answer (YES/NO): NO